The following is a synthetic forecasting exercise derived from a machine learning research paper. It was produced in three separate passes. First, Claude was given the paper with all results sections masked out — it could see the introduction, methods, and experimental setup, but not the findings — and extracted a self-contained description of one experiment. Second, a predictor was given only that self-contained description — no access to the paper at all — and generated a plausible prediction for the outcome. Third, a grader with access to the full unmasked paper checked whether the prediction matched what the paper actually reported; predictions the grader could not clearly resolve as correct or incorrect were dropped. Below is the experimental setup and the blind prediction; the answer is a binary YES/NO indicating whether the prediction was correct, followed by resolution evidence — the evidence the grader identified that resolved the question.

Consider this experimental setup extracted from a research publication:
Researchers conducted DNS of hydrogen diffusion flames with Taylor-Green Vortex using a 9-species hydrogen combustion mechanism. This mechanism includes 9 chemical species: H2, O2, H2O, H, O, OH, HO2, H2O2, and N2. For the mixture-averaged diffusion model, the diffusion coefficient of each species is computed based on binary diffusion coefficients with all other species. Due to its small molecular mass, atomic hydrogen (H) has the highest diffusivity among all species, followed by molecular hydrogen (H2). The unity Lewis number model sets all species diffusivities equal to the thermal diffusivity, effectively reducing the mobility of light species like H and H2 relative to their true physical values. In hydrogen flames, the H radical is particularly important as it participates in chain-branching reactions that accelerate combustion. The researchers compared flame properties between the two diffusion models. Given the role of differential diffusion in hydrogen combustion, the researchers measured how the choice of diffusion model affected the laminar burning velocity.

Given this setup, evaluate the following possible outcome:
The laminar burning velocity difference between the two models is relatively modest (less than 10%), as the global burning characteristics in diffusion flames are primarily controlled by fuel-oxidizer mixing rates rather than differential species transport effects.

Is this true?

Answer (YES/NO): NO